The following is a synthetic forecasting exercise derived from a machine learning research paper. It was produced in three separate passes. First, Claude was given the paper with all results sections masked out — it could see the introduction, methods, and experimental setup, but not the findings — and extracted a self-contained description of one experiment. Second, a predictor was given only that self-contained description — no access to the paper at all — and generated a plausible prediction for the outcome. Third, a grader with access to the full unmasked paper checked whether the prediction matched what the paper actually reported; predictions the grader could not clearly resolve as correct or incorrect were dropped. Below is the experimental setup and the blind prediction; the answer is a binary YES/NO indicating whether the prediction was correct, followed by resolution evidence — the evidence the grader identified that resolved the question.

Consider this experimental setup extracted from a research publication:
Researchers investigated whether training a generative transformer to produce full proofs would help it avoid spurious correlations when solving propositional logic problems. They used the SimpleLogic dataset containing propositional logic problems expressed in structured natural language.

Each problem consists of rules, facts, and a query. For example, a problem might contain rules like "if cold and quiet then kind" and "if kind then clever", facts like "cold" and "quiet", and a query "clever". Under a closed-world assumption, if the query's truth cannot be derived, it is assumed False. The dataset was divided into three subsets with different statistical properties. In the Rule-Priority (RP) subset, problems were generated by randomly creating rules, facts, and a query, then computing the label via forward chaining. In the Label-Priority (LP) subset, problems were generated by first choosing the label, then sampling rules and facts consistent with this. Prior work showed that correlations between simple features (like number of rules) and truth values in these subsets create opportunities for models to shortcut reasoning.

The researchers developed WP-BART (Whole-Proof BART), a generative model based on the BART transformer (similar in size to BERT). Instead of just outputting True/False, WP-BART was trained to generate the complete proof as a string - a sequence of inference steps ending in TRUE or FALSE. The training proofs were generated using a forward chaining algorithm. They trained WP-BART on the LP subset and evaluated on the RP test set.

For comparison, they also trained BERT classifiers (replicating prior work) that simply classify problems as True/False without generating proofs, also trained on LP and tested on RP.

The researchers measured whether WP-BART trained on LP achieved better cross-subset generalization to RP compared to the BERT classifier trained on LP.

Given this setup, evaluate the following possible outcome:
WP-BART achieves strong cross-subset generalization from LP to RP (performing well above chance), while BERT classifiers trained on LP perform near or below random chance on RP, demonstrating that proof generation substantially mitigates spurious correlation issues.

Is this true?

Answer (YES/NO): NO